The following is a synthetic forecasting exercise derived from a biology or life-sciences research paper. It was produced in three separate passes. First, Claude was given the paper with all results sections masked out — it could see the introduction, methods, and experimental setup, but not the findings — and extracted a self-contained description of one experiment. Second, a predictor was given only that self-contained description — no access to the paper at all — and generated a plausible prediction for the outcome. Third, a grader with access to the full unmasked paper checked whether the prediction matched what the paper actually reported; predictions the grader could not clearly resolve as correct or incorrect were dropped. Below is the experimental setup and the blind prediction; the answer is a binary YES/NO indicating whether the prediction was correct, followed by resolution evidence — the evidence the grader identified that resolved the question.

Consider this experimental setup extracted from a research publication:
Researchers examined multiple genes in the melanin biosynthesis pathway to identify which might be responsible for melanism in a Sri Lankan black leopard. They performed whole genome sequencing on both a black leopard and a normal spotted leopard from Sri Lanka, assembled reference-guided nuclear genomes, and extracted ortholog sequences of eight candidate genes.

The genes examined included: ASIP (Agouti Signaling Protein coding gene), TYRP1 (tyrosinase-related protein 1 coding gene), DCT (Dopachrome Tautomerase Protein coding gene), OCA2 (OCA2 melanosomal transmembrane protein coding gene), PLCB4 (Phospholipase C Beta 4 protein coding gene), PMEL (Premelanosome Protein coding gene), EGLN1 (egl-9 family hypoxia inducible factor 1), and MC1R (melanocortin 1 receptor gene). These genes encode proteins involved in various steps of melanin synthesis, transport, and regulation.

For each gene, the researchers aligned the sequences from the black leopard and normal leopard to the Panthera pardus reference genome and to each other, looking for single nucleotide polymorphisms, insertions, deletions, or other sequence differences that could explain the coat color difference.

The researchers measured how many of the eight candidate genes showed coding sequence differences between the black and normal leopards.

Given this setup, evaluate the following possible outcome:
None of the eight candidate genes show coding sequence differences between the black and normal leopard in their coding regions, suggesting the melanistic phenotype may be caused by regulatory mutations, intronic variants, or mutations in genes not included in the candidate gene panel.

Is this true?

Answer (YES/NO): NO